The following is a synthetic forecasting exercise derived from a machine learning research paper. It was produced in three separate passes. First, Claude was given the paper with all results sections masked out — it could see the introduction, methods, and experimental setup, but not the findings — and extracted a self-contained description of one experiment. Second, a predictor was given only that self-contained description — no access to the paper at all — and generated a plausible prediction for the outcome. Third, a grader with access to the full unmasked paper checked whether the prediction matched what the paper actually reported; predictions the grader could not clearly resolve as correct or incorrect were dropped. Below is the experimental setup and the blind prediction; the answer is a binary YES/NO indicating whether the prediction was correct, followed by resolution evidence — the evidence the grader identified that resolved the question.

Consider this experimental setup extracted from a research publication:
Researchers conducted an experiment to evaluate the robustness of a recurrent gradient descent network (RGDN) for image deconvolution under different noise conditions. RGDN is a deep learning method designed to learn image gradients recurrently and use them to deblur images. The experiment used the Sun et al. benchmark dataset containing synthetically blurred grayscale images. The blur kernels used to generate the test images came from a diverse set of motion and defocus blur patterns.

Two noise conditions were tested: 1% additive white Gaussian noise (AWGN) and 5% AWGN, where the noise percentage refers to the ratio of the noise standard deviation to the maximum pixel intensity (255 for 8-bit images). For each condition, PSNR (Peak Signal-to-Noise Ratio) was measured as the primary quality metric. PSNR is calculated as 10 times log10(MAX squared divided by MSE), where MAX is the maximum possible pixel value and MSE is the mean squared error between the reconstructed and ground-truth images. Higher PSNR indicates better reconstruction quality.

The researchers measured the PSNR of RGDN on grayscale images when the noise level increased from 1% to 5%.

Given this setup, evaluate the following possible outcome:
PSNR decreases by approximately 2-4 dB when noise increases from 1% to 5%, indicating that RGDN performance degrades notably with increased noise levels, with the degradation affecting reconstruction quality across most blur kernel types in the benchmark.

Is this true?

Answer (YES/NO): NO